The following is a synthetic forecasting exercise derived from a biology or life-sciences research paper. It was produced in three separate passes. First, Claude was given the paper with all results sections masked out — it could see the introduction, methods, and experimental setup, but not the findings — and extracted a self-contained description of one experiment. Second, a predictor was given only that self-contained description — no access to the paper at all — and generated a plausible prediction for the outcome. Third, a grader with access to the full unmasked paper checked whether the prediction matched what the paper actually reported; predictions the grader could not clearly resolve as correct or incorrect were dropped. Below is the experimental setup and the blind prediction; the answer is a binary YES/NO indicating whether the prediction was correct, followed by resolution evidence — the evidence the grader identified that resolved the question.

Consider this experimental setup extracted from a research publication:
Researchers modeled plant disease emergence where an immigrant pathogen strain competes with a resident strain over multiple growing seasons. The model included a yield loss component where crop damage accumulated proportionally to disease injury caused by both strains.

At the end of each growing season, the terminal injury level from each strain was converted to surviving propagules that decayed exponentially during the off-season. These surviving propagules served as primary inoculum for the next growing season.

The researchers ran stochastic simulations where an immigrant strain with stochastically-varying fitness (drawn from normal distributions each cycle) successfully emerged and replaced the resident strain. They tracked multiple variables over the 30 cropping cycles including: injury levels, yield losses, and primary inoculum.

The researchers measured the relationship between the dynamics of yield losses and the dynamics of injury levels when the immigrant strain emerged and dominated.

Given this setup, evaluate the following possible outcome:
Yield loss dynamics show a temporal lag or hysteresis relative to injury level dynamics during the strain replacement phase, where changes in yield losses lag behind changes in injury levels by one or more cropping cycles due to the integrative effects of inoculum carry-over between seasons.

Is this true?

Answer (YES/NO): NO